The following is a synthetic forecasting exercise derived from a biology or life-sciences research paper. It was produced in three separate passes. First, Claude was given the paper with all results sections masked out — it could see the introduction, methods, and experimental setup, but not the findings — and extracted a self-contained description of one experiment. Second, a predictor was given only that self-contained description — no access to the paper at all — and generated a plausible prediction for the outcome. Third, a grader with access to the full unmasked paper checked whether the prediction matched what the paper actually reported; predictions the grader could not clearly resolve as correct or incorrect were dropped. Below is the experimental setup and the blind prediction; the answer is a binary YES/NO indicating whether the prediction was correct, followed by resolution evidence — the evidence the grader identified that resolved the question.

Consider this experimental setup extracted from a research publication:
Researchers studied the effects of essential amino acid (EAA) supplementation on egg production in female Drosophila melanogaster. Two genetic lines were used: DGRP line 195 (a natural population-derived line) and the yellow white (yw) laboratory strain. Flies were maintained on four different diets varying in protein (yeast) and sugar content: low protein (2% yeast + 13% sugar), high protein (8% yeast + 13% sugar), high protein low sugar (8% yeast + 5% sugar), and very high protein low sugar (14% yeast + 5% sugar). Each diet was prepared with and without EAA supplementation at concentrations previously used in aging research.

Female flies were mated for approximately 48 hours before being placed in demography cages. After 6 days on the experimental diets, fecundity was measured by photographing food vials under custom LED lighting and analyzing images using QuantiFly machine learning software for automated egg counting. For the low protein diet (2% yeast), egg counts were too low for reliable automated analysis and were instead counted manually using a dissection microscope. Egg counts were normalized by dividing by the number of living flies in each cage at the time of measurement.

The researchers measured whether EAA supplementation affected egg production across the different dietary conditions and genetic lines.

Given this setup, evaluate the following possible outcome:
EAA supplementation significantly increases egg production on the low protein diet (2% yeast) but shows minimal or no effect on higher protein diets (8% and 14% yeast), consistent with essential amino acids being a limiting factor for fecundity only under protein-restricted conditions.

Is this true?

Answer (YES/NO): NO